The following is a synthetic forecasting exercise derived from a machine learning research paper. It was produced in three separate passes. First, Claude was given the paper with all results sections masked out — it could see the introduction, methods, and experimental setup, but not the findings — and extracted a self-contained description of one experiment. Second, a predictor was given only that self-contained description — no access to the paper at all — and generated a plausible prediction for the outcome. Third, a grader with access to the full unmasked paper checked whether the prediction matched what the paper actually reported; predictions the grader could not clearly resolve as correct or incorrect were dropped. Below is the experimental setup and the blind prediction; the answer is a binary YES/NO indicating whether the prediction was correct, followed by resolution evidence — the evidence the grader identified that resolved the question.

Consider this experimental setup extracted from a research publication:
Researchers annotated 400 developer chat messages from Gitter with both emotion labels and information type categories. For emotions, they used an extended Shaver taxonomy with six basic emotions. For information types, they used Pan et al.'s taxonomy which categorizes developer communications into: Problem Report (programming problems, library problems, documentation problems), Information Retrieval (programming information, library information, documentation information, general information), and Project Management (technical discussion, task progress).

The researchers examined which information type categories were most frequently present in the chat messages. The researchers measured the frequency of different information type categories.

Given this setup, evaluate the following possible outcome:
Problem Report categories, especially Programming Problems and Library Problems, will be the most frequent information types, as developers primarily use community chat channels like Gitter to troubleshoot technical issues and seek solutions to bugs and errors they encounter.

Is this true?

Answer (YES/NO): NO